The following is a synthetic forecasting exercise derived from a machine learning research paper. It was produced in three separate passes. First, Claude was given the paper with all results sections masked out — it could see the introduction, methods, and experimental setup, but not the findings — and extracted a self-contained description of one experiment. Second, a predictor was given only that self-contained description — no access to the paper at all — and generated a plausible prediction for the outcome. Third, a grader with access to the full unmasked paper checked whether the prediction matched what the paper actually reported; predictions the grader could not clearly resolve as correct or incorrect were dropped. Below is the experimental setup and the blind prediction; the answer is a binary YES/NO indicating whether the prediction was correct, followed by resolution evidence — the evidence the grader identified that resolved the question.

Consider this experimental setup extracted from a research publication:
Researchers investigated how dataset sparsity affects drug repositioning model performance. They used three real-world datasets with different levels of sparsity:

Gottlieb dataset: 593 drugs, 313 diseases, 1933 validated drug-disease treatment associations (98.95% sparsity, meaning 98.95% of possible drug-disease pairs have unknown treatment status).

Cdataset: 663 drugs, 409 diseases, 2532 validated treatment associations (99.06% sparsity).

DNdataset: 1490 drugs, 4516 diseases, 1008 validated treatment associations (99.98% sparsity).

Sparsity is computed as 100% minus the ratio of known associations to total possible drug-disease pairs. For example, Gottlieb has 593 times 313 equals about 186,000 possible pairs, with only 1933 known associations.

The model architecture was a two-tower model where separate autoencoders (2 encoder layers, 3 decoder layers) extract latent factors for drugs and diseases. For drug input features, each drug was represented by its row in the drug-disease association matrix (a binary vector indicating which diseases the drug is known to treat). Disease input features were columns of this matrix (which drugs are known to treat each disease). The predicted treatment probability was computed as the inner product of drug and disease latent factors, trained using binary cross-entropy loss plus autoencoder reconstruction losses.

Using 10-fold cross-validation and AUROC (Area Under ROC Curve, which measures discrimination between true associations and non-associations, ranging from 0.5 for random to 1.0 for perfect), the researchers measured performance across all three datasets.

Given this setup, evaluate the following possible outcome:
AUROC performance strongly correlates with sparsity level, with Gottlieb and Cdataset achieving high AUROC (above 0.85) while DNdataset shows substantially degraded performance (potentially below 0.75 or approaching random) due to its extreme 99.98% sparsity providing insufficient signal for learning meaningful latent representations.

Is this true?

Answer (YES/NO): NO